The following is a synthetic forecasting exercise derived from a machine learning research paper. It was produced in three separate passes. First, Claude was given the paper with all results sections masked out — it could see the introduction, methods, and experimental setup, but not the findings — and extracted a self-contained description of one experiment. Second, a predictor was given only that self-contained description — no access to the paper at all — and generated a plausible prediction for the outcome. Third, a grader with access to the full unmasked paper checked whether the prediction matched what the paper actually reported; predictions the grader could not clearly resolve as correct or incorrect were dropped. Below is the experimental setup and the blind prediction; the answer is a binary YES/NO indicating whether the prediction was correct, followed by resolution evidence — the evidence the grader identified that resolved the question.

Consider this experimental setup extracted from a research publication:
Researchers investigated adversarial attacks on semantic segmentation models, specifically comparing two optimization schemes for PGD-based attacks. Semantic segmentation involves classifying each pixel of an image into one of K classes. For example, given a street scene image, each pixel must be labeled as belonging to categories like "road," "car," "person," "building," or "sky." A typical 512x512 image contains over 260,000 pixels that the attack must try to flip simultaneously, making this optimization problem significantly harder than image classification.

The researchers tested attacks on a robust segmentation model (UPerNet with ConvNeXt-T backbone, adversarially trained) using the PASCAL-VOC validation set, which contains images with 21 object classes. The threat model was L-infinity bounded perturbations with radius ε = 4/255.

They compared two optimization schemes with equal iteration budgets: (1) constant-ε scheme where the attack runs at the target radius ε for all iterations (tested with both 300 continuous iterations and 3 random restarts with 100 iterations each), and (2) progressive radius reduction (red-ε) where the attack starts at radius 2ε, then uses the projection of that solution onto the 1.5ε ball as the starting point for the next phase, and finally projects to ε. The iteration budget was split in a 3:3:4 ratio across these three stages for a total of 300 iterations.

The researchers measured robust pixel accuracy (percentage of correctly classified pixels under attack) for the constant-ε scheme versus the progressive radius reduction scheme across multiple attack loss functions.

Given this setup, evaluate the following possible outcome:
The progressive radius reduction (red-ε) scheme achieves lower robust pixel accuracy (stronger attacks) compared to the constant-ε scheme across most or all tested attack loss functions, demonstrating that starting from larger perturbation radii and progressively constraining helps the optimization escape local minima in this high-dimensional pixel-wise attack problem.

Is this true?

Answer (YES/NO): YES